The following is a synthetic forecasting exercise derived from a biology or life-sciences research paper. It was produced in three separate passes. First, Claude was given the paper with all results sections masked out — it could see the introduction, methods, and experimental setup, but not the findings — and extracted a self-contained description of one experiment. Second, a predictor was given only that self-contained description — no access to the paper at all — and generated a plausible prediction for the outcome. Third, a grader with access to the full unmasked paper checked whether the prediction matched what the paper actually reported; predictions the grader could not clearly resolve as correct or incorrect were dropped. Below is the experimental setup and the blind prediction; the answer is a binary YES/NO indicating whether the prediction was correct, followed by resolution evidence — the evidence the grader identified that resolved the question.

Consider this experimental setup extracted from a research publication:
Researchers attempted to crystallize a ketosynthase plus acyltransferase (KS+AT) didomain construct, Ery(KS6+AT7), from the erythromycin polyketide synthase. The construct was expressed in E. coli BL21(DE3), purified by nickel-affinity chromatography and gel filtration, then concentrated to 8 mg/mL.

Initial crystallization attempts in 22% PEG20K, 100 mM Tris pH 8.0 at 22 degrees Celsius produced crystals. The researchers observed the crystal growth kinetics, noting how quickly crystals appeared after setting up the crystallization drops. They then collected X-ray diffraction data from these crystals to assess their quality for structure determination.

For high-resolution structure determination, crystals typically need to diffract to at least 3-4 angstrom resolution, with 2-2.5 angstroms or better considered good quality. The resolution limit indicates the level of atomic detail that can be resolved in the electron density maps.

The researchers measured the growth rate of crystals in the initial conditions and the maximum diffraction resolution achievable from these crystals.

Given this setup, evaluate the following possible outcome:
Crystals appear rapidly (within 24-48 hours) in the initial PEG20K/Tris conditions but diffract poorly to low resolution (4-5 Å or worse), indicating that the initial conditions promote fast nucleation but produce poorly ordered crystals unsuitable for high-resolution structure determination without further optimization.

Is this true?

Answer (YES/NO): NO